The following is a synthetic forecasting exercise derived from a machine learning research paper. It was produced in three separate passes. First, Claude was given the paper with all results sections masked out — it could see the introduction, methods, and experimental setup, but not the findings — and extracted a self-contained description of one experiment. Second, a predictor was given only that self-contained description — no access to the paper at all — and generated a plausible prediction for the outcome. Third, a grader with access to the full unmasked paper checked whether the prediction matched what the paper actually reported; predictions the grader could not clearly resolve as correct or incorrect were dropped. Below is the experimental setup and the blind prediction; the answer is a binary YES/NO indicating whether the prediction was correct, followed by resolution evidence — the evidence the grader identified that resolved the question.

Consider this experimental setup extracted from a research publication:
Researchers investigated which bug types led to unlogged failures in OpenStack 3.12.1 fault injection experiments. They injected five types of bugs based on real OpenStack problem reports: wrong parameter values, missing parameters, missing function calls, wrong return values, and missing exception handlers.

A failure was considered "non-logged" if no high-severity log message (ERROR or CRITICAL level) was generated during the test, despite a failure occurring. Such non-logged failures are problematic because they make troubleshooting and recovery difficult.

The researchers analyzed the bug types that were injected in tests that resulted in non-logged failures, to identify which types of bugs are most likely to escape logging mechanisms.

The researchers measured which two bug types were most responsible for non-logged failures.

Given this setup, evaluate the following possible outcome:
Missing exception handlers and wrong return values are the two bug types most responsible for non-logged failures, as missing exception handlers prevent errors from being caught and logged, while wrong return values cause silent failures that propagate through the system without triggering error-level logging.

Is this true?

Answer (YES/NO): NO